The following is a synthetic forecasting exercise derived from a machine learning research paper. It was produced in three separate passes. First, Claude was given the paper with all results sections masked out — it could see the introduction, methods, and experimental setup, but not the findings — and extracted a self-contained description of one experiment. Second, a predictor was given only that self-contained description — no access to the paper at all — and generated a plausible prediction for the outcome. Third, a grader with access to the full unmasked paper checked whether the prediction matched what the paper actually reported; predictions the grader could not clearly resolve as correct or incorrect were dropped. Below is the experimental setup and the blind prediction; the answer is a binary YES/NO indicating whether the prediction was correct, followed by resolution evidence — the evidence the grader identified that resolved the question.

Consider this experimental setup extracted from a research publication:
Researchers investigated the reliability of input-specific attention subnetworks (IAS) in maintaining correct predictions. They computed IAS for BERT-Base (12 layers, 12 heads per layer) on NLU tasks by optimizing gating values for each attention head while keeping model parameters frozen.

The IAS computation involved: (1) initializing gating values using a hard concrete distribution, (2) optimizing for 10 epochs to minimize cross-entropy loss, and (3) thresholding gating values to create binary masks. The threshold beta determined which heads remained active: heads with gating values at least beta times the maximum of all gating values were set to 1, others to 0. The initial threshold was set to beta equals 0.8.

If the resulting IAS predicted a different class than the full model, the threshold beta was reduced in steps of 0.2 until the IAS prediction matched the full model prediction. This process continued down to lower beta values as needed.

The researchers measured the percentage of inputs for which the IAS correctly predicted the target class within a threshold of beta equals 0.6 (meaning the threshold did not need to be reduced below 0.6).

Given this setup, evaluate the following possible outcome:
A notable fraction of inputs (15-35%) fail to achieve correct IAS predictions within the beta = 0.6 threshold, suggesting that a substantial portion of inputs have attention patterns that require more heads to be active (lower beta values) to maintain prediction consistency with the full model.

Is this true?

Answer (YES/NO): NO